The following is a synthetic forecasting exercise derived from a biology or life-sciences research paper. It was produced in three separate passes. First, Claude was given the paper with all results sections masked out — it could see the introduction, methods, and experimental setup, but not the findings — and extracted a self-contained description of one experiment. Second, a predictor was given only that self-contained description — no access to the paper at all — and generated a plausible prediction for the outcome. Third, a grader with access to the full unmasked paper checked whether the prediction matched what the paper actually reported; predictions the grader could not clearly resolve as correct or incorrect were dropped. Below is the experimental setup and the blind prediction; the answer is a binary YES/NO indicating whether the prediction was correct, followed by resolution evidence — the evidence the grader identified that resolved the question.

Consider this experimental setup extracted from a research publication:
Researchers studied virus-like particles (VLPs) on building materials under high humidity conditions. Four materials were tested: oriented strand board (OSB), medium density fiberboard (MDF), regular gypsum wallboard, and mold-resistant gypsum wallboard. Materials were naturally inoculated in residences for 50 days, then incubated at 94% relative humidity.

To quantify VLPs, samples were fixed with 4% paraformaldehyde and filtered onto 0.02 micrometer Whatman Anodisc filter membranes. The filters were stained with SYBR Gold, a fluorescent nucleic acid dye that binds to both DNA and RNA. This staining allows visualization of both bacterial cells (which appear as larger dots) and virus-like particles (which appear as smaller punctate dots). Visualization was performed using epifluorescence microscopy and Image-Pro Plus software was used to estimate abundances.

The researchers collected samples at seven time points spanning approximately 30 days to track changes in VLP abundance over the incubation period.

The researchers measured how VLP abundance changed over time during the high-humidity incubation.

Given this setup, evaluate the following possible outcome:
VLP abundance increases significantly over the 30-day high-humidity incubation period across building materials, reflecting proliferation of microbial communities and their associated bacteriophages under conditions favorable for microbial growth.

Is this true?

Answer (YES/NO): NO